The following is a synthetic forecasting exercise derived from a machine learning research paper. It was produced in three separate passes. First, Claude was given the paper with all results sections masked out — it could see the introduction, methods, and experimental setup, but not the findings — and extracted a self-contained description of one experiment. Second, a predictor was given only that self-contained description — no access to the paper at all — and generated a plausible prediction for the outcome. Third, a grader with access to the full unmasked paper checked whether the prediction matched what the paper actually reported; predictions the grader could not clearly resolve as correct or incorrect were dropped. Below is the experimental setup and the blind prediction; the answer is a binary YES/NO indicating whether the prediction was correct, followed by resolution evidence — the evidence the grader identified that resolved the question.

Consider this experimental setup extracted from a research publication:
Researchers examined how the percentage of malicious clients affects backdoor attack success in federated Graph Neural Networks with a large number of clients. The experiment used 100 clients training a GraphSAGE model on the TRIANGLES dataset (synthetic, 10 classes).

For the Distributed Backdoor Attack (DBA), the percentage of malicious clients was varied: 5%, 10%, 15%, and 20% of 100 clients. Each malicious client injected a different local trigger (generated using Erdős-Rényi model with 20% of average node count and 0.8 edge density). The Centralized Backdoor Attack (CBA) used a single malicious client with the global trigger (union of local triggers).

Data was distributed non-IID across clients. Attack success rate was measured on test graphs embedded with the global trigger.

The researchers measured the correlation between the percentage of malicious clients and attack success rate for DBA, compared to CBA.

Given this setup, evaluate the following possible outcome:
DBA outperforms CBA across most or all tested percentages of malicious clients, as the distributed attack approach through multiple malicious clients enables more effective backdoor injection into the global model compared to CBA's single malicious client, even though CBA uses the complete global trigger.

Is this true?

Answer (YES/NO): YES